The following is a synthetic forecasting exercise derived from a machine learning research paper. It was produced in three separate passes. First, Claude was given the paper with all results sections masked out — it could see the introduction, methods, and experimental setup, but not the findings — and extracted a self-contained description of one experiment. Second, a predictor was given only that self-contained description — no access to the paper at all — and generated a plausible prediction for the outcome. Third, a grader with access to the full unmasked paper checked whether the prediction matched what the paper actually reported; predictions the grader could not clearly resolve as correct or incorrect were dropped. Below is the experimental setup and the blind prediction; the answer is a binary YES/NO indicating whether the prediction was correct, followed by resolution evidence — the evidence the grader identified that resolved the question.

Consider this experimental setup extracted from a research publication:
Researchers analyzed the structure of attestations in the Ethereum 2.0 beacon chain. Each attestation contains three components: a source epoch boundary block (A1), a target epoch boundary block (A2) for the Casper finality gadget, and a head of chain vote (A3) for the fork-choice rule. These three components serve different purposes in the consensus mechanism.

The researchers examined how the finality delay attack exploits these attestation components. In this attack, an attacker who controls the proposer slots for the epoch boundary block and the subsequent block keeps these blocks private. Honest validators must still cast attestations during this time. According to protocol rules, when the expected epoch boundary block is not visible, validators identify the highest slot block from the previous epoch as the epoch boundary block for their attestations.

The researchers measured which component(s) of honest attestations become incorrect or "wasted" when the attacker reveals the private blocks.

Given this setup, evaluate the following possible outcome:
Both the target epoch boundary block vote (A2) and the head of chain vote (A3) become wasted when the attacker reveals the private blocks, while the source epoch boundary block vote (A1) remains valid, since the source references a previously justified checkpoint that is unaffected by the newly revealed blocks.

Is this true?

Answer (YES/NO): NO